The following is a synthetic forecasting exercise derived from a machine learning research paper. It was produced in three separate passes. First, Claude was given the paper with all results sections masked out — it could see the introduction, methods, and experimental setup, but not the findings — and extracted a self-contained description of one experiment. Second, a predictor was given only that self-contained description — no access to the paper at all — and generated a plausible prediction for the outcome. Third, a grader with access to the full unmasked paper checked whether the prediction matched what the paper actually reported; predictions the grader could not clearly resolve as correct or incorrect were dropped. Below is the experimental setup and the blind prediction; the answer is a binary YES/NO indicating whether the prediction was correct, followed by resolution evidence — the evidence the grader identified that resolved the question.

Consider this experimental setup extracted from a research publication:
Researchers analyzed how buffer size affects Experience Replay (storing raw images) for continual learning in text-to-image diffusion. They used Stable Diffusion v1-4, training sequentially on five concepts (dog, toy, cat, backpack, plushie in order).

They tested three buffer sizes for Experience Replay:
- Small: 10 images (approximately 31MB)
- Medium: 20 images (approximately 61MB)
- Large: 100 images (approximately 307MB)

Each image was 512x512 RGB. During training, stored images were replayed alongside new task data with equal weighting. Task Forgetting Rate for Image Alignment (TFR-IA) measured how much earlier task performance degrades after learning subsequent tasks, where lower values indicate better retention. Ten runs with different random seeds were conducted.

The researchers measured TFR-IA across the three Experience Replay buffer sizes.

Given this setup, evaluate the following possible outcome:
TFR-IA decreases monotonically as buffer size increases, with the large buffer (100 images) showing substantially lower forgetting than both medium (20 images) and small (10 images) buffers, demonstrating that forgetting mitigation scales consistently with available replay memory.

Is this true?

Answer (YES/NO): NO